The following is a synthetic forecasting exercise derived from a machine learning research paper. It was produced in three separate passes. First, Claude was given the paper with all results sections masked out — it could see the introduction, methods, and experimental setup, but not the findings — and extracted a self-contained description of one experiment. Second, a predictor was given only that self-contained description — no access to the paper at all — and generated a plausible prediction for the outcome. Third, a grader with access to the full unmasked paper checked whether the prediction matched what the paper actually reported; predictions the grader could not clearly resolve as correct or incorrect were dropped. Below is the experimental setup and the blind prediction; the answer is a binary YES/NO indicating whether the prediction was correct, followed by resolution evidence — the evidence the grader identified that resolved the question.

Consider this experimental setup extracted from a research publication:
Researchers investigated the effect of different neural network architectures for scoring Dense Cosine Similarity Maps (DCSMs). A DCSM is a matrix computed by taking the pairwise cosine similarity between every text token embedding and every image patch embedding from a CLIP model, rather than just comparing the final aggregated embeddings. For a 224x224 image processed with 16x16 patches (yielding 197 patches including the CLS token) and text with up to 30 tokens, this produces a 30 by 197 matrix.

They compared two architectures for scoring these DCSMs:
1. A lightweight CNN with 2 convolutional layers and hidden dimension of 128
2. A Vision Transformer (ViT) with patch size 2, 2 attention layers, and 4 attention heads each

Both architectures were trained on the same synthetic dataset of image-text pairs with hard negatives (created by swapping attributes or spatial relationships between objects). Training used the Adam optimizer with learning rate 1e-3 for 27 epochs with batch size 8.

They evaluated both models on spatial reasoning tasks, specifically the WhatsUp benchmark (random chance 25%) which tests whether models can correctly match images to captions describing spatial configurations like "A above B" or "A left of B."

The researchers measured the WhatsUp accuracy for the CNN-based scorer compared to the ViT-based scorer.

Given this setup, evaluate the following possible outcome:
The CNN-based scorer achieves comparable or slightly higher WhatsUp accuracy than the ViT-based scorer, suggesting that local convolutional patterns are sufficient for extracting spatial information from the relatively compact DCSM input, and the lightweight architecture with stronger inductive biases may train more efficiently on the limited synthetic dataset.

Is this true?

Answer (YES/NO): NO